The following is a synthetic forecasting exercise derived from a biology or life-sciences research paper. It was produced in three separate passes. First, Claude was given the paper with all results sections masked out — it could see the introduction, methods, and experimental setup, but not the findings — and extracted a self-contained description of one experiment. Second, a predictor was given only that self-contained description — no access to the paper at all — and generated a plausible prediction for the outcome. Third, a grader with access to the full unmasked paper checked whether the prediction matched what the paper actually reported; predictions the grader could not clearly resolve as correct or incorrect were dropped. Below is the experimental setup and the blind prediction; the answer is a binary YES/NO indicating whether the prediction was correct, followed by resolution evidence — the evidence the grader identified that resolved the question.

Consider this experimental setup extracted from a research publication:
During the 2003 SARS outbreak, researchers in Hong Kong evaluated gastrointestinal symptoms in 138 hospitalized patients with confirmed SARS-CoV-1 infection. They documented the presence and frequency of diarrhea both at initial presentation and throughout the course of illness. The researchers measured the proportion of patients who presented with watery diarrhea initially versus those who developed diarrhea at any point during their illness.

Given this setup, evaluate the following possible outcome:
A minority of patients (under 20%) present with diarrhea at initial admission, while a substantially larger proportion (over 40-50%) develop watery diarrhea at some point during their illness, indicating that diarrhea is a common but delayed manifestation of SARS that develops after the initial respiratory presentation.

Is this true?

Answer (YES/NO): NO